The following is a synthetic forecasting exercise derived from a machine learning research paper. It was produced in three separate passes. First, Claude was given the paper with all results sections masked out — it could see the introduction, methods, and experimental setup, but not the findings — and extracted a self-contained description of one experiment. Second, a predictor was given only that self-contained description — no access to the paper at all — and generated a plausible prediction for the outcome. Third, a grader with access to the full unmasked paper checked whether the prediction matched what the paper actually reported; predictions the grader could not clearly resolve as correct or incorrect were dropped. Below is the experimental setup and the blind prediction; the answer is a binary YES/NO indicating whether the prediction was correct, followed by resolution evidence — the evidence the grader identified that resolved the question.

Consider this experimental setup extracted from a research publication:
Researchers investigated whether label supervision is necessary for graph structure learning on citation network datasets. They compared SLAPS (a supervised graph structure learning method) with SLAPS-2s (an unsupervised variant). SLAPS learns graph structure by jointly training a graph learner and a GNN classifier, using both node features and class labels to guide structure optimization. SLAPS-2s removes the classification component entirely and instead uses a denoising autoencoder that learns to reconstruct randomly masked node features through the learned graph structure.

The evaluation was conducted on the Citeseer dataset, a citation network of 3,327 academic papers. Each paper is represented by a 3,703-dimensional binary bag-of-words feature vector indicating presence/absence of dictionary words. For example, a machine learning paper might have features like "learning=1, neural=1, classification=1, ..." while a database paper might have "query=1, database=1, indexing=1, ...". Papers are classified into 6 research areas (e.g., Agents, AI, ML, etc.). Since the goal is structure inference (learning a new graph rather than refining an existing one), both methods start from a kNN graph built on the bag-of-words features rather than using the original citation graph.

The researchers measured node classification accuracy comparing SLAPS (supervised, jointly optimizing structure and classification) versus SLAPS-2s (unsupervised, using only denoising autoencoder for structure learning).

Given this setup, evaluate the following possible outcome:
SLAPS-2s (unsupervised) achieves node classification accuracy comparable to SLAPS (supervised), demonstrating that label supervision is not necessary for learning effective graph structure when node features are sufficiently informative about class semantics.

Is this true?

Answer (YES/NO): NO